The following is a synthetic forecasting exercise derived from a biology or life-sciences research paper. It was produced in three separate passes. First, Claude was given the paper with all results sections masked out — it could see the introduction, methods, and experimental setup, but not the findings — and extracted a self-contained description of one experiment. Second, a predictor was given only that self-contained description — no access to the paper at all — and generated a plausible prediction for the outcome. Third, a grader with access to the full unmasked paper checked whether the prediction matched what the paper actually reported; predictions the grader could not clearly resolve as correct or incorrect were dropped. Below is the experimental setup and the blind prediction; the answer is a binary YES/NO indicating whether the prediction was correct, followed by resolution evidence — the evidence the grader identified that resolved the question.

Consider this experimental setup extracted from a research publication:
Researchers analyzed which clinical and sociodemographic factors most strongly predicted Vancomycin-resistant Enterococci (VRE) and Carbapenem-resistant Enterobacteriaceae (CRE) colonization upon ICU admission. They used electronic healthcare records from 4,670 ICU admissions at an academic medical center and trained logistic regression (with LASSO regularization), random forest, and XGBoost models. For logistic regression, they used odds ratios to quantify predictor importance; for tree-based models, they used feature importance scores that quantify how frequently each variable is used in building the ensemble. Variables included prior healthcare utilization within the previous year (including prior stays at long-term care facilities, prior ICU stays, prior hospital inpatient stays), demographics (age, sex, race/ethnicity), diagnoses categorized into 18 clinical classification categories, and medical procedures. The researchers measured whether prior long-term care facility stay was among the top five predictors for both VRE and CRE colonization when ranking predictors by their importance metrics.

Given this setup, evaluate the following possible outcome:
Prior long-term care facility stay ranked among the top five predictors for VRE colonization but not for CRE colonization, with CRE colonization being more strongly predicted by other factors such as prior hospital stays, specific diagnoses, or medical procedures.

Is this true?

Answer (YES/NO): NO